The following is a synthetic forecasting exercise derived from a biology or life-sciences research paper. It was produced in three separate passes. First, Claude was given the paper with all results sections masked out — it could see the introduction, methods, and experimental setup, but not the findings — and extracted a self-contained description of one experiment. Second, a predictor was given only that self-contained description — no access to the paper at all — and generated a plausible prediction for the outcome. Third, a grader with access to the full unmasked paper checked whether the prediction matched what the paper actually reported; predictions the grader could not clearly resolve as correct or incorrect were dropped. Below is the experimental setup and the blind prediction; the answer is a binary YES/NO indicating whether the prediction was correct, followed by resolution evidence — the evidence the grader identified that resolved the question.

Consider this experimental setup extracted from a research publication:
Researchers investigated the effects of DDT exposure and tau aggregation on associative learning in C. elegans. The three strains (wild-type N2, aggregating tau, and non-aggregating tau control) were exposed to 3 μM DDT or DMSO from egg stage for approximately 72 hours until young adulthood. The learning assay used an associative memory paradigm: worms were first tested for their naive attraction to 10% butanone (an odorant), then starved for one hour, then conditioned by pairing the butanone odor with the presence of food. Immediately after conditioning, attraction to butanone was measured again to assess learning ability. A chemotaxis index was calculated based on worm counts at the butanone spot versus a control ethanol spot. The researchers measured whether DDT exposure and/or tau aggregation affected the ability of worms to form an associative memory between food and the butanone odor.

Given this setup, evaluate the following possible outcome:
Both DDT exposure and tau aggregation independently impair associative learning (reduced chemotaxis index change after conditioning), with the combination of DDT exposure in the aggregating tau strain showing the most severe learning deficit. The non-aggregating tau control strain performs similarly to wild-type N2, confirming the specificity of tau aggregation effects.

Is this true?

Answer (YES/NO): NO